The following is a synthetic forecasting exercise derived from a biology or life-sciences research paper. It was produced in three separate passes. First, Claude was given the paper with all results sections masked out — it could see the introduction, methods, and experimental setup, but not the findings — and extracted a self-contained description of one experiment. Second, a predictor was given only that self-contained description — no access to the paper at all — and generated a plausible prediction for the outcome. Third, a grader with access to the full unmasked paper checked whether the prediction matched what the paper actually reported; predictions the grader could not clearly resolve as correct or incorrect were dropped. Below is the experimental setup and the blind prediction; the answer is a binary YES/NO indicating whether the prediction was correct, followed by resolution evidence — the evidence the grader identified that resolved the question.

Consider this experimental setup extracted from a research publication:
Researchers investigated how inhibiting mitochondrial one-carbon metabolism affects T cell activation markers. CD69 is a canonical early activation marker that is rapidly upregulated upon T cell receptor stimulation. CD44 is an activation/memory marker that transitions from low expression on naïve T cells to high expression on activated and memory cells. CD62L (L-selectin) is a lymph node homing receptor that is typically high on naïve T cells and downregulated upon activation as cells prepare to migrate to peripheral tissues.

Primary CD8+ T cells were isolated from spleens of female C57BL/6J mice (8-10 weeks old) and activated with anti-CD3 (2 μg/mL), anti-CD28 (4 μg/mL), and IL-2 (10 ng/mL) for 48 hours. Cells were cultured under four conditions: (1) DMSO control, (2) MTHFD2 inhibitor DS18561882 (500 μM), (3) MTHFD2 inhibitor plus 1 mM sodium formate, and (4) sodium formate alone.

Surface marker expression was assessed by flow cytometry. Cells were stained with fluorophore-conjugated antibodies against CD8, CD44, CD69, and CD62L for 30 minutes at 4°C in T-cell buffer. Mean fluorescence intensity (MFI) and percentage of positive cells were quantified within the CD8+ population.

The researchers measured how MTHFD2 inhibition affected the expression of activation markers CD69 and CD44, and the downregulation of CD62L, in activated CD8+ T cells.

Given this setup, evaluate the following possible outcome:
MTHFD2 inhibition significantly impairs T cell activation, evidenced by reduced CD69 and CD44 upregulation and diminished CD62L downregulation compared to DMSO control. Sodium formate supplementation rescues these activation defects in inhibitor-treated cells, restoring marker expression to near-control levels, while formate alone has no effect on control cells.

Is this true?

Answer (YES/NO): YES